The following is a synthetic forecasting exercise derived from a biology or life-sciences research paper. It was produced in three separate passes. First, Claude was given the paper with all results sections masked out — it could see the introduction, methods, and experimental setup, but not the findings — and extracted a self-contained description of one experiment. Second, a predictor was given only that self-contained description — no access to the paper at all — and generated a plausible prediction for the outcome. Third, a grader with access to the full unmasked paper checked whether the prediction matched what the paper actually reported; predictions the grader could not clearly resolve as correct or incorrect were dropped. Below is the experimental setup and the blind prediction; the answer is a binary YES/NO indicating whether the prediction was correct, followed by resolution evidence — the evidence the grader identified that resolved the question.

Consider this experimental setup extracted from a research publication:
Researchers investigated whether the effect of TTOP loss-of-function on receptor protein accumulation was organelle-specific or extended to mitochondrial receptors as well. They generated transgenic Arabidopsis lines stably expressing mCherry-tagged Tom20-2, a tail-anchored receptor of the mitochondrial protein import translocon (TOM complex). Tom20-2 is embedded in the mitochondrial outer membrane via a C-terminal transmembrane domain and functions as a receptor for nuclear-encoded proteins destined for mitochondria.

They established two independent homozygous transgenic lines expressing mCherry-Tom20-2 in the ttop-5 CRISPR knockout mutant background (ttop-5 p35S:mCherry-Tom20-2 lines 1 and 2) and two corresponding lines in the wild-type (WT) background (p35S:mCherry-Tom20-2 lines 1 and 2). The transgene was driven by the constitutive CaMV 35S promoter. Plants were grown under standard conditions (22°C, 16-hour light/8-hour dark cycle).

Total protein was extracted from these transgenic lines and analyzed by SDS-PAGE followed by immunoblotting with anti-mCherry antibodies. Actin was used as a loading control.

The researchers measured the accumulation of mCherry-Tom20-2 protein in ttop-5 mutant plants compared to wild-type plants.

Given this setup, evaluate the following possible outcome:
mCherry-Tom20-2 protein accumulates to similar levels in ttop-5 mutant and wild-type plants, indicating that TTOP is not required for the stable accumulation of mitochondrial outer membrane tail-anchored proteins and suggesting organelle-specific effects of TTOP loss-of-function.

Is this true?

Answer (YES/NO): NO